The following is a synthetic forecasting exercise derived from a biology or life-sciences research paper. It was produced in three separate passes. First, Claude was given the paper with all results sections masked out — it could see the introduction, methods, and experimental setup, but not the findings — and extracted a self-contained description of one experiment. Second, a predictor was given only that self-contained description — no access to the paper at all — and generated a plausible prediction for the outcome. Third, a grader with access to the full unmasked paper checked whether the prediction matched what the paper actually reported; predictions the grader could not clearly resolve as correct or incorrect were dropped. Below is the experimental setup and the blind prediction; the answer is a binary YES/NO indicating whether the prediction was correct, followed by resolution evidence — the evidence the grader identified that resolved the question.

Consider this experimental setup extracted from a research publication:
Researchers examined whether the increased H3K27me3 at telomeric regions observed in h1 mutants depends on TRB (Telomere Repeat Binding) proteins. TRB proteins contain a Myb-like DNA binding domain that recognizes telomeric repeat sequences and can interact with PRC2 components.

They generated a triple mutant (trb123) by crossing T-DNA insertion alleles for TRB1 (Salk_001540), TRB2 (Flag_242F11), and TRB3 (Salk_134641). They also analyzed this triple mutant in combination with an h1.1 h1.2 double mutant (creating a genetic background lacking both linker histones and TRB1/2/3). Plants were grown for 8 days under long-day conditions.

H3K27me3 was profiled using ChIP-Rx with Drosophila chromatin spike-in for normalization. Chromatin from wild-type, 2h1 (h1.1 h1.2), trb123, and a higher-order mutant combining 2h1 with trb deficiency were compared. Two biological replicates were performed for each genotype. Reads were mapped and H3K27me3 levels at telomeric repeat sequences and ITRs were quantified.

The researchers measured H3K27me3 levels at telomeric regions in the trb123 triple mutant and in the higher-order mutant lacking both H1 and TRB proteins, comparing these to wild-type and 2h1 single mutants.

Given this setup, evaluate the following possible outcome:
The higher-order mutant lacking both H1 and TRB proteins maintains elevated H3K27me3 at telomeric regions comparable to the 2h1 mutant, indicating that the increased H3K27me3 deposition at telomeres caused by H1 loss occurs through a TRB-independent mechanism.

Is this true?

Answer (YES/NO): NO